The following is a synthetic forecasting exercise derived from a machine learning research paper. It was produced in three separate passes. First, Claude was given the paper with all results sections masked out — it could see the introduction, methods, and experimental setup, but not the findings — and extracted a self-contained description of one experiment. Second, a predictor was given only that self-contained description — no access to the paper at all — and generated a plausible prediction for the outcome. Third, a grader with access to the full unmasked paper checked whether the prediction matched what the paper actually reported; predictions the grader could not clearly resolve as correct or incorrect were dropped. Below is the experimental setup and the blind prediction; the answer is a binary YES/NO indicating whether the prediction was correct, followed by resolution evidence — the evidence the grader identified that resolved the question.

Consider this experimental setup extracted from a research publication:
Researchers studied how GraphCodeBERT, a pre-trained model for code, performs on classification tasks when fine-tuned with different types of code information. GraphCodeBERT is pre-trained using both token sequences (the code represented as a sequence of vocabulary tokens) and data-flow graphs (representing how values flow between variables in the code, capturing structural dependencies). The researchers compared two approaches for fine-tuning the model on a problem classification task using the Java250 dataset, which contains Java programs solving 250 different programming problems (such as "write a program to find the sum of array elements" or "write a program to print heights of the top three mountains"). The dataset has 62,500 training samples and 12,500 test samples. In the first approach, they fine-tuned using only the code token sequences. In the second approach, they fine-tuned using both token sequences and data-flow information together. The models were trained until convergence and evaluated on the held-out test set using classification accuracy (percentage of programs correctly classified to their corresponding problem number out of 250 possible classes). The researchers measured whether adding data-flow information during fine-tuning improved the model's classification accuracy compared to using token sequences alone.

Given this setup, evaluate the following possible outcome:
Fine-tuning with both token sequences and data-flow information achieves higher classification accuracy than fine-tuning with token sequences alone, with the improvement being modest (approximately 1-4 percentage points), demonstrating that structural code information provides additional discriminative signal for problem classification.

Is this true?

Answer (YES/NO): NO